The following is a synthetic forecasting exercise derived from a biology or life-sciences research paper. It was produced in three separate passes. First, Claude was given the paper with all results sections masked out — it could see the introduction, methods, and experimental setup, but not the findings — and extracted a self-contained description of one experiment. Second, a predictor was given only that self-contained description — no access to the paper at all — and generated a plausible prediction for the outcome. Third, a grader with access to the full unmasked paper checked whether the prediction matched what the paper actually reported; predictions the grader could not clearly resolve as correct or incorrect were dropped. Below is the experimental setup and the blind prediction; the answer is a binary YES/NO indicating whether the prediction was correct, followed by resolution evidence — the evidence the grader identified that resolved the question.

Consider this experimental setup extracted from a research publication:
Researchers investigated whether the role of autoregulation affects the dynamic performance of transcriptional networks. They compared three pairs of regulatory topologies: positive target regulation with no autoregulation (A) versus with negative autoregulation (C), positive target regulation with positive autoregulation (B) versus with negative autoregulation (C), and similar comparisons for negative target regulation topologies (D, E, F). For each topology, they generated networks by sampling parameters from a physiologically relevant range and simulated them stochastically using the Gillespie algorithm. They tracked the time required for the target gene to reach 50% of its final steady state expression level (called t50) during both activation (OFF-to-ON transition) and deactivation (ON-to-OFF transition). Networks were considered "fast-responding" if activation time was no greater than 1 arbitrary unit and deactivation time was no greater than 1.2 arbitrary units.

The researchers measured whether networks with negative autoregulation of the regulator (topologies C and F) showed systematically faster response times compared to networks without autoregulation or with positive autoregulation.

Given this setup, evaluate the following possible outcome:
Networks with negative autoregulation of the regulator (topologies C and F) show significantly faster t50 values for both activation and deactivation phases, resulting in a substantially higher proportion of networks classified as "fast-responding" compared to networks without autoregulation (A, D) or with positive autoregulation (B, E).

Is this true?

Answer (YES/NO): NO